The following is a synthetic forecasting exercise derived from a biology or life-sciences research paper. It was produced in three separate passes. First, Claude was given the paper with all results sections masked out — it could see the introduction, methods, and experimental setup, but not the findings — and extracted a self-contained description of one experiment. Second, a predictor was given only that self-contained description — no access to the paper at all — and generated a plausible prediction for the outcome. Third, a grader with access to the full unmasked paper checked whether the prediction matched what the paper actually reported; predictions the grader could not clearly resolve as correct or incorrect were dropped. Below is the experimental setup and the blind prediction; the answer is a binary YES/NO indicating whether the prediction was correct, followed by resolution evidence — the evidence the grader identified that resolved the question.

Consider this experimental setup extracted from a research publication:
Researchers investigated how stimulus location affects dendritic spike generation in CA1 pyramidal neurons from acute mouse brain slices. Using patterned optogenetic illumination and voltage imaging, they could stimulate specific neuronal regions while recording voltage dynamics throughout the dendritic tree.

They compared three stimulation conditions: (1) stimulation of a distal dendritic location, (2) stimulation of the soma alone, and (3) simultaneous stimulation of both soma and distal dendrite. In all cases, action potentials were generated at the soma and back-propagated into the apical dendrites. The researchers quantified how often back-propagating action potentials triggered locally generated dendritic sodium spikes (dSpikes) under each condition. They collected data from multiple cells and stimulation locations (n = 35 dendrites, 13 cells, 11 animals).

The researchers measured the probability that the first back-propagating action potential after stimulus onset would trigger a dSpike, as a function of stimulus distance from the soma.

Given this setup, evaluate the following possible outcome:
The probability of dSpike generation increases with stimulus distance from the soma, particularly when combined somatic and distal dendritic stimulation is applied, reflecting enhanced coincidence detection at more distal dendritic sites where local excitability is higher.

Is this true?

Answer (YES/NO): NO